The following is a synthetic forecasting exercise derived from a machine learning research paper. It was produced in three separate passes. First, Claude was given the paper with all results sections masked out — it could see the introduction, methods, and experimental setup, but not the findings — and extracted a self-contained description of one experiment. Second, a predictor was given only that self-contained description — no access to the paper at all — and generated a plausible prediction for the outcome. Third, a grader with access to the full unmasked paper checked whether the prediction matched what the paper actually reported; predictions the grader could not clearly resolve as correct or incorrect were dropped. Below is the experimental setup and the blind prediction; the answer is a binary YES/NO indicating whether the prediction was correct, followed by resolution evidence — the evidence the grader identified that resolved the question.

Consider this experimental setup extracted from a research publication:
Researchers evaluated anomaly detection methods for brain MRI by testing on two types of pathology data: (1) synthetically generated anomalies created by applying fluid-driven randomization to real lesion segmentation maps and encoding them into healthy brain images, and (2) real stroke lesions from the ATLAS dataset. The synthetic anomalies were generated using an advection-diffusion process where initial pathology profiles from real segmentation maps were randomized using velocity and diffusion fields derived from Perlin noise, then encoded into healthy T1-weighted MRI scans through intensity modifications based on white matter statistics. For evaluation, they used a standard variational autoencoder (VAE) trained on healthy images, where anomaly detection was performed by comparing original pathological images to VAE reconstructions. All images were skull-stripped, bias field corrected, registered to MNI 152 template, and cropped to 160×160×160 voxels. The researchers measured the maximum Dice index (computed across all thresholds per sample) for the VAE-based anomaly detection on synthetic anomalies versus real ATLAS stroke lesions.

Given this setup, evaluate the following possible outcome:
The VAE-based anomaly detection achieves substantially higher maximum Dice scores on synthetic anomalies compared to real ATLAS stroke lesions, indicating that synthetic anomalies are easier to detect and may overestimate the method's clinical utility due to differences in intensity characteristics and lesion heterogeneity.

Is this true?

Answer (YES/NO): NO